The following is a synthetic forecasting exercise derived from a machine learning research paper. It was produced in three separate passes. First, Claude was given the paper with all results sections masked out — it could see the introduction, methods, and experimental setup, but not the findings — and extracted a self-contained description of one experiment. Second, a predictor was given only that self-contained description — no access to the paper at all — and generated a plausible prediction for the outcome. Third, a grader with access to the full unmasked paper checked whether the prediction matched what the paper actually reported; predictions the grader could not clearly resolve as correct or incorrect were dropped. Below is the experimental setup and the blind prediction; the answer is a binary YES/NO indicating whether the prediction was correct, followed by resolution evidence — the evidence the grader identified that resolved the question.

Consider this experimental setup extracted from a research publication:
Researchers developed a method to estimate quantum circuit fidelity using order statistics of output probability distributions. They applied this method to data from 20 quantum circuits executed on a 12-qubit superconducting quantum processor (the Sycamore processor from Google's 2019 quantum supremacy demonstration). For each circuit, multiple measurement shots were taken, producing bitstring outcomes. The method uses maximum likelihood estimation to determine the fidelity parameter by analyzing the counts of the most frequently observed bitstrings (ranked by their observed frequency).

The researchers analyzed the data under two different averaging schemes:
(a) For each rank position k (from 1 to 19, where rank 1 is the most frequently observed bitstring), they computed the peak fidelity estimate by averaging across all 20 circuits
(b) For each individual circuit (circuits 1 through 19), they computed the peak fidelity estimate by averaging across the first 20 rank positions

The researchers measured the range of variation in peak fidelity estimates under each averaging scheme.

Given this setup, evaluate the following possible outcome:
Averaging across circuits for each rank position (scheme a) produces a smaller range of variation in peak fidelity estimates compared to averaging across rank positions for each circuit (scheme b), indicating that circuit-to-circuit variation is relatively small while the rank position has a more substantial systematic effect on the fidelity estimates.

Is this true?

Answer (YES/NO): NO